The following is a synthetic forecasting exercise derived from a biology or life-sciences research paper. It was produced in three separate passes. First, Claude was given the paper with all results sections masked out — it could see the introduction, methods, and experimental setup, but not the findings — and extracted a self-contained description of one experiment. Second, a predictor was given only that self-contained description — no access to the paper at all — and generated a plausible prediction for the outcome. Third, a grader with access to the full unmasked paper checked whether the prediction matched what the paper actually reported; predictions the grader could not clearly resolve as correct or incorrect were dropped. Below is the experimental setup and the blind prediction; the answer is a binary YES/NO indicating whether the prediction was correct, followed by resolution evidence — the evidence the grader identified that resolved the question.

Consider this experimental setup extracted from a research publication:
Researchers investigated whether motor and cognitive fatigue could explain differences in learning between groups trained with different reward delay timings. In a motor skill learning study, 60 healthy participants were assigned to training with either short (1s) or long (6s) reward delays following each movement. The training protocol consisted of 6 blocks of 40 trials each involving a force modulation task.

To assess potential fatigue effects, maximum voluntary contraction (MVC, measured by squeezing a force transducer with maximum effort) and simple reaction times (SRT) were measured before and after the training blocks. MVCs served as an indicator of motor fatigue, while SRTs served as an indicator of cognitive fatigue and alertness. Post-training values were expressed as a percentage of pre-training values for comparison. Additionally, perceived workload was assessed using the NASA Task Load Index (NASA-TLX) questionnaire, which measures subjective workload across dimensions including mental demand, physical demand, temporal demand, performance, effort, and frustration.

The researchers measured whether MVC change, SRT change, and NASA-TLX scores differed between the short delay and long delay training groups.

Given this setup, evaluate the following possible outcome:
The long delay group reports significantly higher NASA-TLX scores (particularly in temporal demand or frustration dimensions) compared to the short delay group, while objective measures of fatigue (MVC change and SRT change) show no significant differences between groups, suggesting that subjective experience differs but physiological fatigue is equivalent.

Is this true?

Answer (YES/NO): NO